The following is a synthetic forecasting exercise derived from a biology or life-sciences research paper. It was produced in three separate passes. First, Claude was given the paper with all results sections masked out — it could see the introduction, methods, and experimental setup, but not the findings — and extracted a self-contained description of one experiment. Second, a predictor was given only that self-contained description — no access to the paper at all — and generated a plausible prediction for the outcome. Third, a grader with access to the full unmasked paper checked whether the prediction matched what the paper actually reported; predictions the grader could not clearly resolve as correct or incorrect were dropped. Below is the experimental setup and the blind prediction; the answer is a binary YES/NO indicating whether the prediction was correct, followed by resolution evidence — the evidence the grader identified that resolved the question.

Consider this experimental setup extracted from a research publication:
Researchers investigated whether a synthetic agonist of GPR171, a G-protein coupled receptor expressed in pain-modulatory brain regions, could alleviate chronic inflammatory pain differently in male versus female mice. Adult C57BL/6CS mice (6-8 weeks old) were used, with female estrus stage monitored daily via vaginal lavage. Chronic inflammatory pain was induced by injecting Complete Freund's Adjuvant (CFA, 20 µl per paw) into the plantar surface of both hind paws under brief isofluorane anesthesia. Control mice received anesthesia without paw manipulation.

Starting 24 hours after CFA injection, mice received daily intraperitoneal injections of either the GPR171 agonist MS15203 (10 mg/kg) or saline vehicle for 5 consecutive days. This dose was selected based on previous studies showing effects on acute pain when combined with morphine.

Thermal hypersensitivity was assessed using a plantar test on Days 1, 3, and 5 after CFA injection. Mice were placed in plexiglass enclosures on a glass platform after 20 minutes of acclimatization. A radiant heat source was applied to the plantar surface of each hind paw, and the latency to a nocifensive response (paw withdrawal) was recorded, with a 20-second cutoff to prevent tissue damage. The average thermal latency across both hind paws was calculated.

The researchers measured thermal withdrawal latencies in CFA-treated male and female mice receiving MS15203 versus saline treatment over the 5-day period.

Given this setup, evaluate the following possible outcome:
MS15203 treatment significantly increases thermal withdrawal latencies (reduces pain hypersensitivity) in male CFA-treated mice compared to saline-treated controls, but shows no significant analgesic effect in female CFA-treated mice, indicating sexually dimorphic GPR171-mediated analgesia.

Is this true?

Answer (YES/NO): YES